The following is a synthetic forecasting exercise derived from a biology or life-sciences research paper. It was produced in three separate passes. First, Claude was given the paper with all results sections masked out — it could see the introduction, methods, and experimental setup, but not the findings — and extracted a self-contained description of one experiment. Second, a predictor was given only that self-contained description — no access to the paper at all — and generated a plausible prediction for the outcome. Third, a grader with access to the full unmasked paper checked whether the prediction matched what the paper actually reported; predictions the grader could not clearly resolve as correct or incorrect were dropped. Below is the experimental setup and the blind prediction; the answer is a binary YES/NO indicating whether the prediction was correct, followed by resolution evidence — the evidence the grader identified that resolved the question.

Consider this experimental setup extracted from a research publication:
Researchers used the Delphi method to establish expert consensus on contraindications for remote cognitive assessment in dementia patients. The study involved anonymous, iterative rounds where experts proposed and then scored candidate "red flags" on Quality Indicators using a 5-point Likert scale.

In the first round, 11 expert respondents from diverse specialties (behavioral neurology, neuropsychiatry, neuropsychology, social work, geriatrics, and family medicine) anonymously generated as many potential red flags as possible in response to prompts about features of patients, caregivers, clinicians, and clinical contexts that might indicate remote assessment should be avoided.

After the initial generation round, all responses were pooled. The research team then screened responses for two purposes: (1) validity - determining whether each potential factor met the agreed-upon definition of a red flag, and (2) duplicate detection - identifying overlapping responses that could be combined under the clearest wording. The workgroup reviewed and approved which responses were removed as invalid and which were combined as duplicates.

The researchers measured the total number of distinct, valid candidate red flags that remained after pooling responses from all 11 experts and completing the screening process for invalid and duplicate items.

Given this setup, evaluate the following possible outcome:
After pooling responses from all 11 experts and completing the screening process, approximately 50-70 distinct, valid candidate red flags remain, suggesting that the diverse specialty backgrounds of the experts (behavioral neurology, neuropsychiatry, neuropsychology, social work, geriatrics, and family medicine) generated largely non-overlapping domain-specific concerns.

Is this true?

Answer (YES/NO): YES